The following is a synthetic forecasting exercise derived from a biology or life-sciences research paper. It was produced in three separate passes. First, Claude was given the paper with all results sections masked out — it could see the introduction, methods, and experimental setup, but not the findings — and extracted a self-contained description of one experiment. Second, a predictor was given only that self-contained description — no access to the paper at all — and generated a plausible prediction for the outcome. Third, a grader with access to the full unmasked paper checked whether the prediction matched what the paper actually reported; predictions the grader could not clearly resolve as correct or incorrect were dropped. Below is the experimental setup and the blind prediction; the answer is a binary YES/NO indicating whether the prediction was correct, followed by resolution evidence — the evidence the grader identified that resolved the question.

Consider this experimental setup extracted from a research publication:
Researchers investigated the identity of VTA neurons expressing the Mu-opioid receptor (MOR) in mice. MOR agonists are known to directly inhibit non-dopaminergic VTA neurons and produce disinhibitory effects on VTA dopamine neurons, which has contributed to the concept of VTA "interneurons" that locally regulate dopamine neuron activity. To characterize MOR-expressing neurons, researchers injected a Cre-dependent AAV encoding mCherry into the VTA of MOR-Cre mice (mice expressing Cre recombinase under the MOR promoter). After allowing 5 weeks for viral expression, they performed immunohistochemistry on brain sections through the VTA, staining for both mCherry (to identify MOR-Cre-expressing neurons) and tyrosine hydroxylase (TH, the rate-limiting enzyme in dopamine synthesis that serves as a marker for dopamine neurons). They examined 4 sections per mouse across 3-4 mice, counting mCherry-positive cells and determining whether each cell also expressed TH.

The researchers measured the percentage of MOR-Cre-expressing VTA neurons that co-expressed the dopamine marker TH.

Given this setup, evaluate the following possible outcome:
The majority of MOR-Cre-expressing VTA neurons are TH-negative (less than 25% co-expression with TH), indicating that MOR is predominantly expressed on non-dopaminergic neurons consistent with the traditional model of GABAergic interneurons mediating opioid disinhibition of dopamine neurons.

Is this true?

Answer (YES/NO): YES